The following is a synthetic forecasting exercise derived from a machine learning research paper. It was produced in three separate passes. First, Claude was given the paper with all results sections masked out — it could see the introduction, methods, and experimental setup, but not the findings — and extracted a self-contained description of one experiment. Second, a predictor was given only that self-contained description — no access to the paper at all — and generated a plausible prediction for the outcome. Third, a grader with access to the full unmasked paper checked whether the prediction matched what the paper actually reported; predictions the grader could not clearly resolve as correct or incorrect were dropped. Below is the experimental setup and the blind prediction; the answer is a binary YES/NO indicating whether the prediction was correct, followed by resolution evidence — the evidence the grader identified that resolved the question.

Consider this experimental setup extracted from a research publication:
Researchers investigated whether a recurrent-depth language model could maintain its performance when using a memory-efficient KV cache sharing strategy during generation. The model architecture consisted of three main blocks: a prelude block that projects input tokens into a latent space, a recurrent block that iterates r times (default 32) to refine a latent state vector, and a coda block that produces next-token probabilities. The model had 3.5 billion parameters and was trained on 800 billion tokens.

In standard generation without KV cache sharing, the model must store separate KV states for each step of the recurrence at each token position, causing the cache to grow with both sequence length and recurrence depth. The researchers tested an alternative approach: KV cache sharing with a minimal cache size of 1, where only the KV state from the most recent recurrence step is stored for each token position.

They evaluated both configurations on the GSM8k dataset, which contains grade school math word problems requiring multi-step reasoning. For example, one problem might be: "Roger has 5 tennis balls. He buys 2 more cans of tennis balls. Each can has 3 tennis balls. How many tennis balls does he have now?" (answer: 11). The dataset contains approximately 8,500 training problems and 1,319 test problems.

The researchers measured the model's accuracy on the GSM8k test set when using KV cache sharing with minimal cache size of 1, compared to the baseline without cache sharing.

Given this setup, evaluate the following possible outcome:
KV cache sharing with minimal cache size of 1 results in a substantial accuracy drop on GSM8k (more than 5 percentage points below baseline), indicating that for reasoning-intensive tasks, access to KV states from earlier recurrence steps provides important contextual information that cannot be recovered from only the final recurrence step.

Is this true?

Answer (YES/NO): NO